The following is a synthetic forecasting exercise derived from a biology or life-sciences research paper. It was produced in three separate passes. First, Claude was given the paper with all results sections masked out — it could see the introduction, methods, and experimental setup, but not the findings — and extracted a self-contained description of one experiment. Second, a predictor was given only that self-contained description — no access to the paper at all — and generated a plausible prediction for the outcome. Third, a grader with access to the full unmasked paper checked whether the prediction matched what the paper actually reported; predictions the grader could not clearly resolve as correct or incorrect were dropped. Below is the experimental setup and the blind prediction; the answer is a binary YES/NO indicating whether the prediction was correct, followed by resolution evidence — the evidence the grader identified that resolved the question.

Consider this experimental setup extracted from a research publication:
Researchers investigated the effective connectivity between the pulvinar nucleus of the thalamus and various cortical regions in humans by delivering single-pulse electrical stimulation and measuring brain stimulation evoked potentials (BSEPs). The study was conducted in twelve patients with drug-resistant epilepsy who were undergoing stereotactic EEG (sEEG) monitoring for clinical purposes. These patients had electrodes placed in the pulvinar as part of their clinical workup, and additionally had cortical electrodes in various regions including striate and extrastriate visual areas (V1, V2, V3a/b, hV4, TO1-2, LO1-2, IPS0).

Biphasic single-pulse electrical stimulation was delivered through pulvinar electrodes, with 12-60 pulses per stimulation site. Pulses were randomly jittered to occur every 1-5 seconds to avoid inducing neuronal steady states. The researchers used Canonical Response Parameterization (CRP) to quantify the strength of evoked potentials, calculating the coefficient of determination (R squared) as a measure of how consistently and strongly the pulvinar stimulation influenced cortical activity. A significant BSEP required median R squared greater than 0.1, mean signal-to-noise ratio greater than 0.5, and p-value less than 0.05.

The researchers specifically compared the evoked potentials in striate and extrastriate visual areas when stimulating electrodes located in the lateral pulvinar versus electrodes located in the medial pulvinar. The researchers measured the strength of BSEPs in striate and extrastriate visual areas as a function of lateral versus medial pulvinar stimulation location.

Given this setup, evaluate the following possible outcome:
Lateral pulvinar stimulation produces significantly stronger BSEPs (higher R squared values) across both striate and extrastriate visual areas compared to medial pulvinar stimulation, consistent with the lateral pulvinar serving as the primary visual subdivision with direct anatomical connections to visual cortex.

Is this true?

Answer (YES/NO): YES